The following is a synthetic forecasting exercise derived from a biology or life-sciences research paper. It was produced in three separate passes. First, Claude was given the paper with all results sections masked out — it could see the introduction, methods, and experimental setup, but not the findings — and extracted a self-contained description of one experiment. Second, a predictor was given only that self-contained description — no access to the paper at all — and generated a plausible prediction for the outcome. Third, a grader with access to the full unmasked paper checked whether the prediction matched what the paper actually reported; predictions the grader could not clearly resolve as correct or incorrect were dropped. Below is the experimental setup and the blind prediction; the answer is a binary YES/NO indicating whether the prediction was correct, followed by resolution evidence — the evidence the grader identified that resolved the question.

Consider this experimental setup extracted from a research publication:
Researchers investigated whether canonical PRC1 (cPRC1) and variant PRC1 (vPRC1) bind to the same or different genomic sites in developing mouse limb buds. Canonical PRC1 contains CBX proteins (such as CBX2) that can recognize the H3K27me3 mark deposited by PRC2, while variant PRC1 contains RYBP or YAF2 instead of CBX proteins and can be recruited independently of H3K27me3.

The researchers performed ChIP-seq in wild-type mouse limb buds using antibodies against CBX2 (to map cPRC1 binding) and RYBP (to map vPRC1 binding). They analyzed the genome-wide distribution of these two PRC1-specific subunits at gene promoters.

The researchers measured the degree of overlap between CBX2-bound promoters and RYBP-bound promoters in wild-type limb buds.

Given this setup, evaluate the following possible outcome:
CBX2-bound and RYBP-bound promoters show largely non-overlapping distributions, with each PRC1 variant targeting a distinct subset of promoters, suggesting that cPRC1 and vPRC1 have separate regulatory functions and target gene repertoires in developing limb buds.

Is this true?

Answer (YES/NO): NO